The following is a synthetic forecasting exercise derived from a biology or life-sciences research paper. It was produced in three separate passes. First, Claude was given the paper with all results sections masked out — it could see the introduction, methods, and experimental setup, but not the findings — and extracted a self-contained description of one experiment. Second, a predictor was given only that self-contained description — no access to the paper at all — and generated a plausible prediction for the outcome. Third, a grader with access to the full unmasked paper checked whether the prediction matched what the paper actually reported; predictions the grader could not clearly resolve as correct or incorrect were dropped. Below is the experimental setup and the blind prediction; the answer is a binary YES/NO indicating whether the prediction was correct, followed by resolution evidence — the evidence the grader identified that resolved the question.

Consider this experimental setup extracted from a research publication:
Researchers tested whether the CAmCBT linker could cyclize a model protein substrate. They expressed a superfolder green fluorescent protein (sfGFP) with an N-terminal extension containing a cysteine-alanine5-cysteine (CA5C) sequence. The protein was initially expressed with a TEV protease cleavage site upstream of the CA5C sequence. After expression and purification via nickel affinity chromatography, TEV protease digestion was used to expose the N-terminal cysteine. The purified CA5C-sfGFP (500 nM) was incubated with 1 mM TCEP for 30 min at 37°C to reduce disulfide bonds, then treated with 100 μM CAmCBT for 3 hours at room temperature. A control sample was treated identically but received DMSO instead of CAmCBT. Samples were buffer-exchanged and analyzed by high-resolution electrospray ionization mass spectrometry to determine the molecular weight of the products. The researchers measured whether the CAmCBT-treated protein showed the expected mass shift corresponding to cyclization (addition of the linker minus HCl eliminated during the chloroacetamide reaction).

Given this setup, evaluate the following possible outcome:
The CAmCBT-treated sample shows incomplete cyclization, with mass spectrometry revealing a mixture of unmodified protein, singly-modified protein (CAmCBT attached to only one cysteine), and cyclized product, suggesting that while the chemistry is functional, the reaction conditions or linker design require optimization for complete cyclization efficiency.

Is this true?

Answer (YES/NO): NO